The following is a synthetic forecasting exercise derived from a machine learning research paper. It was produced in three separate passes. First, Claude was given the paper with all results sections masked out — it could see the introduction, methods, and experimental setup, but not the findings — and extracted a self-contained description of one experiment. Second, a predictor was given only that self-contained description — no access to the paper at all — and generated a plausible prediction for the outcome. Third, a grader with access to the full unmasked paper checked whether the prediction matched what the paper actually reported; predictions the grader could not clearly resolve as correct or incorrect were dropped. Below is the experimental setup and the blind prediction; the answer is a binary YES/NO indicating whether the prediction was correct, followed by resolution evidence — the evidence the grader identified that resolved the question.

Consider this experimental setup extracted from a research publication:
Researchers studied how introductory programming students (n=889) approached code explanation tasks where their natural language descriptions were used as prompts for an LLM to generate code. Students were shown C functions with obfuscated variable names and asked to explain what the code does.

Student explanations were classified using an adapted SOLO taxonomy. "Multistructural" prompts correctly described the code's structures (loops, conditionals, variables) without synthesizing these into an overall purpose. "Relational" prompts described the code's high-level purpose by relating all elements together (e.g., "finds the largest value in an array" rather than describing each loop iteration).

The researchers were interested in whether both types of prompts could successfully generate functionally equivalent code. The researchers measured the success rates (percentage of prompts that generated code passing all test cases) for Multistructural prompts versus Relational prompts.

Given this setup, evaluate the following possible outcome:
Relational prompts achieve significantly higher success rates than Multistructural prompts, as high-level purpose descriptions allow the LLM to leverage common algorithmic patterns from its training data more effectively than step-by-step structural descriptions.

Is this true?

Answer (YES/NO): YES